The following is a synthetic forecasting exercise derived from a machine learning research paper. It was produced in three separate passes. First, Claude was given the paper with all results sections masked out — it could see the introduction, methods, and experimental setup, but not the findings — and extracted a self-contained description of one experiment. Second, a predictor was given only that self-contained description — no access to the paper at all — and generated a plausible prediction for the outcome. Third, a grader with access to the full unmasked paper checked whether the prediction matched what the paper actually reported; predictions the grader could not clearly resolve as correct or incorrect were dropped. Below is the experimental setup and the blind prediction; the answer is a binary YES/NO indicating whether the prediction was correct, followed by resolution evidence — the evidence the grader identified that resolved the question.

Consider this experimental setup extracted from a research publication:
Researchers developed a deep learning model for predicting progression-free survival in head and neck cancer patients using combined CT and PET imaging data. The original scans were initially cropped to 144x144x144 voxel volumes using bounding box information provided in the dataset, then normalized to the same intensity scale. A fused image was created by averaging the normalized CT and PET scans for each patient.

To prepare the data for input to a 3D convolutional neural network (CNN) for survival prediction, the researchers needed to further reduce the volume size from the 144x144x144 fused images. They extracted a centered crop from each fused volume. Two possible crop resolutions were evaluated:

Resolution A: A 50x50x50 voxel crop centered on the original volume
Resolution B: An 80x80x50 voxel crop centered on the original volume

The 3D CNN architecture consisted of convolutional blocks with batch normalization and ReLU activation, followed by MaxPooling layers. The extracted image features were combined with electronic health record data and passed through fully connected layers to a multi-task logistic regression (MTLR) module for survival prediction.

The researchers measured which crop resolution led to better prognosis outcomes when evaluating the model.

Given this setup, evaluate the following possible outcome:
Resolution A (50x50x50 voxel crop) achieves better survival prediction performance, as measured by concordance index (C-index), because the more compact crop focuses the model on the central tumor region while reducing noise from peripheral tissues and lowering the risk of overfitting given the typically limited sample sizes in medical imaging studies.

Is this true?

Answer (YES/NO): NO